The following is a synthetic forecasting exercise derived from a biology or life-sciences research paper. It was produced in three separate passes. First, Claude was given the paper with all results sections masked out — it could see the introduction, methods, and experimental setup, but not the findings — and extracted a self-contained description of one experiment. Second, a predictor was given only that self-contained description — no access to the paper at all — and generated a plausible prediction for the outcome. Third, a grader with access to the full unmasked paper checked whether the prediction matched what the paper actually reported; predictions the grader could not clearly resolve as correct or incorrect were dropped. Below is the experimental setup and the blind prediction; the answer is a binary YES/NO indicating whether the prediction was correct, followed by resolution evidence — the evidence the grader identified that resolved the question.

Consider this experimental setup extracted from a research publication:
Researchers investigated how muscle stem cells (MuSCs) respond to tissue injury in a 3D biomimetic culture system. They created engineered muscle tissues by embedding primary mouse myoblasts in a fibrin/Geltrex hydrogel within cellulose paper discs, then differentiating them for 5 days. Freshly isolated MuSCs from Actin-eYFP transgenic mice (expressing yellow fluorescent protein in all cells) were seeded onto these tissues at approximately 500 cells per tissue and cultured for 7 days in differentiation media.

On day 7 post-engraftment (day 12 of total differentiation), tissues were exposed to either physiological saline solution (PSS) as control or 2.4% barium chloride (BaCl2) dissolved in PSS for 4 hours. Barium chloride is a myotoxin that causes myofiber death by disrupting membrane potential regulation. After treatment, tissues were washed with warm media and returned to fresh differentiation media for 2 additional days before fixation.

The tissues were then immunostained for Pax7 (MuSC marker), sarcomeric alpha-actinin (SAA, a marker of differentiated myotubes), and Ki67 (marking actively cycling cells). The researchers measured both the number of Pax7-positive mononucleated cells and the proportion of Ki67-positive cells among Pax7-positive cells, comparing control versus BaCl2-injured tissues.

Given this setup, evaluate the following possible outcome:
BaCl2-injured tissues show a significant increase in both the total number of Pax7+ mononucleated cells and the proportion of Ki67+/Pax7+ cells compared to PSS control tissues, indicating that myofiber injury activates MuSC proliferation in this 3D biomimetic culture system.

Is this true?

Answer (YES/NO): NO